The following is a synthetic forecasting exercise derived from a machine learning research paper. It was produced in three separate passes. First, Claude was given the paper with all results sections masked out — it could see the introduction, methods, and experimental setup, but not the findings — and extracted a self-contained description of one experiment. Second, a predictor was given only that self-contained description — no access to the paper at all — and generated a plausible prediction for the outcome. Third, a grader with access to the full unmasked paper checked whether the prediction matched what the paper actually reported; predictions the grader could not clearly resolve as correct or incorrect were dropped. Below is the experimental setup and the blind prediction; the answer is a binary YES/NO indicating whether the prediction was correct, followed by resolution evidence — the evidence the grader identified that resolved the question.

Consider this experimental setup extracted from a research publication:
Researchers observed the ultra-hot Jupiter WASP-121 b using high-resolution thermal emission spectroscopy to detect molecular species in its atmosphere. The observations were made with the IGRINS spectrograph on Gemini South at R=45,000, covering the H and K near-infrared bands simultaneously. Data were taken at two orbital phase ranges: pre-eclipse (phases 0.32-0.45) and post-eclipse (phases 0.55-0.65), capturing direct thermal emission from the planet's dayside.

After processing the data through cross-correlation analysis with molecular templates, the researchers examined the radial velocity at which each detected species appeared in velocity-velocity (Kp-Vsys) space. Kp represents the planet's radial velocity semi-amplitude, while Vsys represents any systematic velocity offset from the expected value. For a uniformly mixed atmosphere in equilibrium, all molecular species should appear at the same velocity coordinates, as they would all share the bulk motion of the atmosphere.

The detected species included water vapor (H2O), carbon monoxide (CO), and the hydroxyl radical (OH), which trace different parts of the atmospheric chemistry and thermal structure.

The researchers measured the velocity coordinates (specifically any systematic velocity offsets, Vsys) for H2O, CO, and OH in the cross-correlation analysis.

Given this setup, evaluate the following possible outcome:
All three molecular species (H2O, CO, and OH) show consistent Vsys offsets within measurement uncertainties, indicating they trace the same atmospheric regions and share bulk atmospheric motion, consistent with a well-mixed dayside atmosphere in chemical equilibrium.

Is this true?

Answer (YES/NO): NO